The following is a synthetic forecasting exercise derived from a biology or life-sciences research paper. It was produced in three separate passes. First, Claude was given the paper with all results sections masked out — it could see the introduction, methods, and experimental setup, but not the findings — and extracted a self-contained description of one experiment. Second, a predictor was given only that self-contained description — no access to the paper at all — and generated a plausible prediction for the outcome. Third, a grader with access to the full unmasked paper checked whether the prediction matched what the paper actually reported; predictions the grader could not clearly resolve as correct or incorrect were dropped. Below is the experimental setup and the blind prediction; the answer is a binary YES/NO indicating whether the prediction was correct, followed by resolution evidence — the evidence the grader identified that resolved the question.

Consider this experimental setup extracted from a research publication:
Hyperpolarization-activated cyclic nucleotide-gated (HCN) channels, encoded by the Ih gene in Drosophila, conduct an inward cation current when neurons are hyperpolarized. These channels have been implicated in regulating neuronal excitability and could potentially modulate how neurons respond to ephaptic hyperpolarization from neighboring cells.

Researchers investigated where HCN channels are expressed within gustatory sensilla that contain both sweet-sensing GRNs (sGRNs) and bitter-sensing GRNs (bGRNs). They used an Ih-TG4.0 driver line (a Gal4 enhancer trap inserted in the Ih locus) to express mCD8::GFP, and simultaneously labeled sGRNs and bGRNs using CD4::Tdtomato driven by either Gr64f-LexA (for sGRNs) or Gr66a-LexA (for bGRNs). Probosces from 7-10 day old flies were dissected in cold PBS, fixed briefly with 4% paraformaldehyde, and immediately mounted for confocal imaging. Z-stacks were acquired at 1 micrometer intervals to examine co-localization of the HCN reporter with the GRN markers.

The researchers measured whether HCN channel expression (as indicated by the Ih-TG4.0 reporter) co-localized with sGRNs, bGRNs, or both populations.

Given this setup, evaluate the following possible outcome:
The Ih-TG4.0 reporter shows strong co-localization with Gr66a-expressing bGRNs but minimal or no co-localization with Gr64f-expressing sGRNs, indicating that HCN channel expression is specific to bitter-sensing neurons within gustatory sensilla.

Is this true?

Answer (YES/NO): NO